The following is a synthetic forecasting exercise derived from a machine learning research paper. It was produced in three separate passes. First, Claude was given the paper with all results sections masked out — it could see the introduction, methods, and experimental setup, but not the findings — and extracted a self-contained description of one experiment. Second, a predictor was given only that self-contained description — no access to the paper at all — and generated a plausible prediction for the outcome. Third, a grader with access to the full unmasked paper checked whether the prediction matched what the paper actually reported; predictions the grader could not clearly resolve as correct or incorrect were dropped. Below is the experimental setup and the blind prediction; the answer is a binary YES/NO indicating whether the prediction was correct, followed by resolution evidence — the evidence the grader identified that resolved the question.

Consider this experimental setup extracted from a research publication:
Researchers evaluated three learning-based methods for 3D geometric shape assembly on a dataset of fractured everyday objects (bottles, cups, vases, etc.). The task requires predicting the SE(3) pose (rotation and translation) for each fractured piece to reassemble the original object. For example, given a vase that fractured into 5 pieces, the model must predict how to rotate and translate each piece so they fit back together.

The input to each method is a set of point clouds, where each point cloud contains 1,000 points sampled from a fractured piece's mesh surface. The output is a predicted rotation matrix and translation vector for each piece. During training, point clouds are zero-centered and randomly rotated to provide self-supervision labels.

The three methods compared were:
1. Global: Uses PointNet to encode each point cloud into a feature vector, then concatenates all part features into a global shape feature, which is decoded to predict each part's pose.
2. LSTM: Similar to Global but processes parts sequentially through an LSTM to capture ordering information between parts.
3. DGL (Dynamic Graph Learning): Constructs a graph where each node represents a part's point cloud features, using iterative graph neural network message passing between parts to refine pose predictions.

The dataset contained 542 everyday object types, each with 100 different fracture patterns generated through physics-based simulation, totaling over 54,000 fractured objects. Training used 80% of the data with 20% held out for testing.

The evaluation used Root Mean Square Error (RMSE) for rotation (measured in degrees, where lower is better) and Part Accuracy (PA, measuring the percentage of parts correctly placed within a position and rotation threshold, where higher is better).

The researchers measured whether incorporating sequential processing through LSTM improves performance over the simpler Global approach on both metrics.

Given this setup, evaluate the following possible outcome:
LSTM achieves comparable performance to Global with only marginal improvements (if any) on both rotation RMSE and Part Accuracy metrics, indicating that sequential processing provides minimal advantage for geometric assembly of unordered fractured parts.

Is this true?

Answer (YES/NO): NO